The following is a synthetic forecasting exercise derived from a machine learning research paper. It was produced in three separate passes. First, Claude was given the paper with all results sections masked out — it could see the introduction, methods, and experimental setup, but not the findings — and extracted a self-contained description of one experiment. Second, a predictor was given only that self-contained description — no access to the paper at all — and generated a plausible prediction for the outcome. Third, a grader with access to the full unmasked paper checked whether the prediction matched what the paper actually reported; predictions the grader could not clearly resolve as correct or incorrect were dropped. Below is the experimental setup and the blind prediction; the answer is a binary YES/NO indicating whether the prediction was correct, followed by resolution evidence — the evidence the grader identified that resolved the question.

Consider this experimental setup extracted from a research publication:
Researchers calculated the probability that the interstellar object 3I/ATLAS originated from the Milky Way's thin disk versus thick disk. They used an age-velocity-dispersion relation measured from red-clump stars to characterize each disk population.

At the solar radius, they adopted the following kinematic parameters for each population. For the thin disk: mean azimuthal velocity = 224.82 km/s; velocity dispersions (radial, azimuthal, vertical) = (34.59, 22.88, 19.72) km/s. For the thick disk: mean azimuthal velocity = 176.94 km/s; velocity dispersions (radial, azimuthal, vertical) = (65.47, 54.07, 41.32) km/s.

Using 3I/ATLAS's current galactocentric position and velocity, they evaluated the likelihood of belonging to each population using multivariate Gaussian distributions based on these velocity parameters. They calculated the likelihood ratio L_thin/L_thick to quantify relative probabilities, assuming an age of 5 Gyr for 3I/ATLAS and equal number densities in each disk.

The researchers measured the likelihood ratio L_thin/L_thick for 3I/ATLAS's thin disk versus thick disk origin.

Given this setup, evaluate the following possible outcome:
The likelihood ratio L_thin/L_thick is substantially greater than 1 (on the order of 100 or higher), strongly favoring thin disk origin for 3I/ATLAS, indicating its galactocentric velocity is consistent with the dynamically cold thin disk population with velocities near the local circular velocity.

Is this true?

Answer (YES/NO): NO